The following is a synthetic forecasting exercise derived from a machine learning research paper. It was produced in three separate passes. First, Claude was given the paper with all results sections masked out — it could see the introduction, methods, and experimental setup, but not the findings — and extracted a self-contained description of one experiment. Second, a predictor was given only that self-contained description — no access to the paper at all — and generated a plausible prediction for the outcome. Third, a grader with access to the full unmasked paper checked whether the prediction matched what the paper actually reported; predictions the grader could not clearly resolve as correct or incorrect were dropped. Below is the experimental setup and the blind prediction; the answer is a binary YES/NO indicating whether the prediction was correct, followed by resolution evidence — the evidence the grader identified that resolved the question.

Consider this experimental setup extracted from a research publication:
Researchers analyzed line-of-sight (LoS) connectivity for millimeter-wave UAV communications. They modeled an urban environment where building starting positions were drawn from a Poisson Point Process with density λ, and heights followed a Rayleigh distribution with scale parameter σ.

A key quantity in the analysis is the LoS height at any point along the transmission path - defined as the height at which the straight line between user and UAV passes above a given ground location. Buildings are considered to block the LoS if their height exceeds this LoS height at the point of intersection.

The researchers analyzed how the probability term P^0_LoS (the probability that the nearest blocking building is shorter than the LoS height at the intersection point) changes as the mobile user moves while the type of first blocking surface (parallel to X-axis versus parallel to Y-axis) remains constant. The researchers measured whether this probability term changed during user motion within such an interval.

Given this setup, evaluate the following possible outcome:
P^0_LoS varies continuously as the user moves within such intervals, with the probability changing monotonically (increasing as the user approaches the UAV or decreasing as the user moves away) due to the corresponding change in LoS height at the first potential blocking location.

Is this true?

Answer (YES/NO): NO